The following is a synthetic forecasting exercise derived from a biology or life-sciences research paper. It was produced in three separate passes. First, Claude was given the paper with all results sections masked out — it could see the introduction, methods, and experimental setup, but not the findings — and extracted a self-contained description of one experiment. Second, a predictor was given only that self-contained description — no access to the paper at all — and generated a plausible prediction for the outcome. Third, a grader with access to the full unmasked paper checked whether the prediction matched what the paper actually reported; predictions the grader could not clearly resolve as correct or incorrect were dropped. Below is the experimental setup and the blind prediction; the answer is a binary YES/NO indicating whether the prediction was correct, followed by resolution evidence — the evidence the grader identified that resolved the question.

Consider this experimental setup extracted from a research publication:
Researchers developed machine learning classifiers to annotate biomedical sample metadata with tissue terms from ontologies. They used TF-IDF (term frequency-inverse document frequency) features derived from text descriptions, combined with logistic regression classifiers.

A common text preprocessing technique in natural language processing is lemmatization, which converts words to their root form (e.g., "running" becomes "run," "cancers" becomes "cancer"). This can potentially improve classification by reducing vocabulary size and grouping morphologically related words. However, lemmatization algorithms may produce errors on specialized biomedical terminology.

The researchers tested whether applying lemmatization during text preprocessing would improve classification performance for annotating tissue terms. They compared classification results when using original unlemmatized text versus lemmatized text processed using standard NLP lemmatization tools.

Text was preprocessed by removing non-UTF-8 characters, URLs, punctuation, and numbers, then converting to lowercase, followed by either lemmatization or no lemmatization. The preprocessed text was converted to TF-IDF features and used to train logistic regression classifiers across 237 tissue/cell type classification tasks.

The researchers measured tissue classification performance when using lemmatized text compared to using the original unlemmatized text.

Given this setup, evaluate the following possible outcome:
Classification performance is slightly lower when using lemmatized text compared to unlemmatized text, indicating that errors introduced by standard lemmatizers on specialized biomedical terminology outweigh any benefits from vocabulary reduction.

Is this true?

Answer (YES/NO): NO